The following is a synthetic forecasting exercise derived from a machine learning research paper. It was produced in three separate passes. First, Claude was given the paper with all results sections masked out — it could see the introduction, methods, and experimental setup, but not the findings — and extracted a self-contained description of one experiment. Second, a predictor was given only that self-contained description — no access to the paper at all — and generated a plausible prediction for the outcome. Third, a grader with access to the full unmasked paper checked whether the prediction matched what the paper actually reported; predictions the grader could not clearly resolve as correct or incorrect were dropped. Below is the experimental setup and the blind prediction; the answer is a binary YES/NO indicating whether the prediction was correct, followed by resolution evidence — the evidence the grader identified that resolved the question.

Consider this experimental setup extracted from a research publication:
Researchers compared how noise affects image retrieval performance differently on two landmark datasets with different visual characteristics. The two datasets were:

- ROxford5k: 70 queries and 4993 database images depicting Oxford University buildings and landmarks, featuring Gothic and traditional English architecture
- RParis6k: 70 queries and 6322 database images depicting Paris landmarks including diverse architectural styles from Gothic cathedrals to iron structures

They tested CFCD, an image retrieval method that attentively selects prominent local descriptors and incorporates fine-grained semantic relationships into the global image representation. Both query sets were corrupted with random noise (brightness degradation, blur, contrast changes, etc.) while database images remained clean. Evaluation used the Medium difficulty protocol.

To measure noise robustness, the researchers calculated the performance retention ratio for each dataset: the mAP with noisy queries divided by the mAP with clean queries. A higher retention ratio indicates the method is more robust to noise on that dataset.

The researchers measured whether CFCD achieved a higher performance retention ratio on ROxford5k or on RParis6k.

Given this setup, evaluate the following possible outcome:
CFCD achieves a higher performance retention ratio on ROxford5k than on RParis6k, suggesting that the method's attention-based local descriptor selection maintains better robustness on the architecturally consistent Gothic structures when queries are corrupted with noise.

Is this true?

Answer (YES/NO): NO